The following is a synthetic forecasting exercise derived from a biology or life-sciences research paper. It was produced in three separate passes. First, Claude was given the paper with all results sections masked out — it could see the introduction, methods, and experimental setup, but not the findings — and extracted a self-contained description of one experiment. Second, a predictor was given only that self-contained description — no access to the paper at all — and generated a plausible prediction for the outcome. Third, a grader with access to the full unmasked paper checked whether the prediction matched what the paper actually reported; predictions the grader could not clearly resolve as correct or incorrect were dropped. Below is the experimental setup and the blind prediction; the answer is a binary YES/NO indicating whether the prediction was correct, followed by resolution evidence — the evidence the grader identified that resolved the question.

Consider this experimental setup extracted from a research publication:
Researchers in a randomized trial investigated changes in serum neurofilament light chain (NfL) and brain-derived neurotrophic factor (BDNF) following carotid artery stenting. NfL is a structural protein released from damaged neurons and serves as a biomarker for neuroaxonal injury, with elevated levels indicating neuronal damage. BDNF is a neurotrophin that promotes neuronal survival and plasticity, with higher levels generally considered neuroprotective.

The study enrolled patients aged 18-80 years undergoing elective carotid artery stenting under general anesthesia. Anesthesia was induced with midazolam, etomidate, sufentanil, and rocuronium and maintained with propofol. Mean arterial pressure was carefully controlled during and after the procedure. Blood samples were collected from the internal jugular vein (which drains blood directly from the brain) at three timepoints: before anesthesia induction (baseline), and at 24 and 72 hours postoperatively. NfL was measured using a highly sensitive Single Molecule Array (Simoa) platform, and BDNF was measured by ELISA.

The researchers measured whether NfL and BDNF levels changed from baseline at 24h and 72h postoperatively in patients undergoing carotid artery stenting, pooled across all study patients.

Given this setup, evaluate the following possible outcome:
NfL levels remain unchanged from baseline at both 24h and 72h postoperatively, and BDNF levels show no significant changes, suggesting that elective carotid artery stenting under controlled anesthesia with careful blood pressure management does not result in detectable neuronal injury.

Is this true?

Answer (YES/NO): NO